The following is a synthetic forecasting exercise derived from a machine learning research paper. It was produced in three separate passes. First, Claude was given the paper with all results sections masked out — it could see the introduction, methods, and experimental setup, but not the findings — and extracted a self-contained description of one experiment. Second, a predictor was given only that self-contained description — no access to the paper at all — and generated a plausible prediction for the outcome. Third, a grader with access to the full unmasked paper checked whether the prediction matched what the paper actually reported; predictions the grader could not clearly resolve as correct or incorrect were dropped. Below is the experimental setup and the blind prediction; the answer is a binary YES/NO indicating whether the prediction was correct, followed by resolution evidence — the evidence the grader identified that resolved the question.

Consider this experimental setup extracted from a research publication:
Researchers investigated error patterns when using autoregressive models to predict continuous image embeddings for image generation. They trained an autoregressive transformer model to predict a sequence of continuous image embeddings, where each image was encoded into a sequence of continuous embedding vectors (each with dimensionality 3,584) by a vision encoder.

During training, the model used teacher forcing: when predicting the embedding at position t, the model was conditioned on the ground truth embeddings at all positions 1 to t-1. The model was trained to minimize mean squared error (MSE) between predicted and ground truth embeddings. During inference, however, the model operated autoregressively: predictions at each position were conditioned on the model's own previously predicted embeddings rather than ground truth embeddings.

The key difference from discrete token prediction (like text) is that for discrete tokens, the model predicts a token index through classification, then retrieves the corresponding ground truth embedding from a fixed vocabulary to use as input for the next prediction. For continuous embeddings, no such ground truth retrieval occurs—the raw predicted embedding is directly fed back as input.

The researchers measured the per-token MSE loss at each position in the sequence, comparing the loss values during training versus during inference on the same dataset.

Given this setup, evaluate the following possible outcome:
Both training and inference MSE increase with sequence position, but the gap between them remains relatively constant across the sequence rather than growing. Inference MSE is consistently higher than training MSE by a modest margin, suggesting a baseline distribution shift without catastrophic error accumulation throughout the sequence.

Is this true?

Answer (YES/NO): NO